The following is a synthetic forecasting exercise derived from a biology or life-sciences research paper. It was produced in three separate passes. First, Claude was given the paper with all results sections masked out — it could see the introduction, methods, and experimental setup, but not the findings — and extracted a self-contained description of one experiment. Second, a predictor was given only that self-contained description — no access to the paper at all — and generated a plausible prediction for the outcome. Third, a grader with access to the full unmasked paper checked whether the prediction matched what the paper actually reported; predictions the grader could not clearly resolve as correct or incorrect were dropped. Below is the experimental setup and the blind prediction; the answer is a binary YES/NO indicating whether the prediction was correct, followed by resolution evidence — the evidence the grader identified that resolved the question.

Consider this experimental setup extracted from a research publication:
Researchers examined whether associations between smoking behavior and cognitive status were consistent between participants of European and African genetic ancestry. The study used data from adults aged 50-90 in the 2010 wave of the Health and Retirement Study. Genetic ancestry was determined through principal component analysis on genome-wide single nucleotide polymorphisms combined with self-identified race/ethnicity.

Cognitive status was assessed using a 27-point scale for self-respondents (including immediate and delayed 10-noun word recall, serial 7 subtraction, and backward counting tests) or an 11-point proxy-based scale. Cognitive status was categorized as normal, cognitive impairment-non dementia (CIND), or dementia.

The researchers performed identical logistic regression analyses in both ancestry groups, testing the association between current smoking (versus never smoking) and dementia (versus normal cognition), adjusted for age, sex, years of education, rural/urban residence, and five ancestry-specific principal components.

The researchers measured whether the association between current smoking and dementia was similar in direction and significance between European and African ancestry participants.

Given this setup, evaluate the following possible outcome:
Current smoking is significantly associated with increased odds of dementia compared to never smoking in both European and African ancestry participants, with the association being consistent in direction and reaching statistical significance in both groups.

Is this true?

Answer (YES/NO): NO